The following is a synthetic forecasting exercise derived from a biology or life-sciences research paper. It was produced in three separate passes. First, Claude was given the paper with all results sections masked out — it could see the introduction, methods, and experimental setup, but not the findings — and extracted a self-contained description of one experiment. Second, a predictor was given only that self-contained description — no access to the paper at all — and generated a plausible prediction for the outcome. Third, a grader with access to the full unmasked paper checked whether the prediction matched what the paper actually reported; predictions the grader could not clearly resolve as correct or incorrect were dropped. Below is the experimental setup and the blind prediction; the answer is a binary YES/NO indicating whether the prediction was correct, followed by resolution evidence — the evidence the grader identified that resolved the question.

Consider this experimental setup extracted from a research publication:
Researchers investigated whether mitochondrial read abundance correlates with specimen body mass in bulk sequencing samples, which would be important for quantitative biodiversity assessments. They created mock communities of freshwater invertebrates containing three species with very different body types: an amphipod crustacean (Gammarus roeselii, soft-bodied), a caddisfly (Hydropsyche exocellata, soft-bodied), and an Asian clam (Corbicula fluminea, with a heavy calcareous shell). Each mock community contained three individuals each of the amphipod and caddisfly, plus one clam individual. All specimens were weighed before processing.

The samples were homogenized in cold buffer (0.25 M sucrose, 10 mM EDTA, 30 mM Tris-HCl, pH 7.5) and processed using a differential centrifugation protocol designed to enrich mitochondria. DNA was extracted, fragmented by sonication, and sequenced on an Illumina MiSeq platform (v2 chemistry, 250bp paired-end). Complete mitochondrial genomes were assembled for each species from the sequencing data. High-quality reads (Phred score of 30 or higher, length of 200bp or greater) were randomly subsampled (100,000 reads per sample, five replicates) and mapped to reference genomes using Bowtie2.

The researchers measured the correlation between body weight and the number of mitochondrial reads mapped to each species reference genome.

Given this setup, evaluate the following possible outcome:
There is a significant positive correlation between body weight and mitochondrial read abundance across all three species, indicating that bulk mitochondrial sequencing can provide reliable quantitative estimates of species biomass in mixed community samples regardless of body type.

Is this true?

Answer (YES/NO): NO